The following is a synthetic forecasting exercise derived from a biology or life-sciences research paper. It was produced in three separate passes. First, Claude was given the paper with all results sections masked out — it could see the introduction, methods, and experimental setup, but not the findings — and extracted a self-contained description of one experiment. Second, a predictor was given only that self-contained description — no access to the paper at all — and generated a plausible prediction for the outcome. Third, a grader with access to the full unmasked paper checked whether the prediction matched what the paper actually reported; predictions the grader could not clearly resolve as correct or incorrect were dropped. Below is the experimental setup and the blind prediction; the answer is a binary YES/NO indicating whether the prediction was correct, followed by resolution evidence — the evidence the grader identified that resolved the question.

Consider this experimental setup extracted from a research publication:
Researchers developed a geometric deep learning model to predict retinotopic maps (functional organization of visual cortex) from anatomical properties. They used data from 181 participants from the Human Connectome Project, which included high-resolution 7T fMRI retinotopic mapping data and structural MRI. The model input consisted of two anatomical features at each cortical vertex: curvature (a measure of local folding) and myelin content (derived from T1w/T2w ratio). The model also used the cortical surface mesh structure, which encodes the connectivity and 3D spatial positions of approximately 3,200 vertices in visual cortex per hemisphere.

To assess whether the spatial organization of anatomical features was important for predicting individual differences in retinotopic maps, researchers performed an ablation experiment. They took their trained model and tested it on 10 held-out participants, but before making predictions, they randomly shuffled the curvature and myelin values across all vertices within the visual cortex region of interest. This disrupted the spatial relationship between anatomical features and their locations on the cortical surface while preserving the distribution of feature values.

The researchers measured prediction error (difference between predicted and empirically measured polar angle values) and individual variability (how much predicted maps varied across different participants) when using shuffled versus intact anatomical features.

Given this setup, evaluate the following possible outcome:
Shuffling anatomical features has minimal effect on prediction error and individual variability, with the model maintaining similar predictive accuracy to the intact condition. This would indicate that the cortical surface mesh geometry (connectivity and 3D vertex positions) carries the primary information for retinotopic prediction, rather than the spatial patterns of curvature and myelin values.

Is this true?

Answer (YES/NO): NO